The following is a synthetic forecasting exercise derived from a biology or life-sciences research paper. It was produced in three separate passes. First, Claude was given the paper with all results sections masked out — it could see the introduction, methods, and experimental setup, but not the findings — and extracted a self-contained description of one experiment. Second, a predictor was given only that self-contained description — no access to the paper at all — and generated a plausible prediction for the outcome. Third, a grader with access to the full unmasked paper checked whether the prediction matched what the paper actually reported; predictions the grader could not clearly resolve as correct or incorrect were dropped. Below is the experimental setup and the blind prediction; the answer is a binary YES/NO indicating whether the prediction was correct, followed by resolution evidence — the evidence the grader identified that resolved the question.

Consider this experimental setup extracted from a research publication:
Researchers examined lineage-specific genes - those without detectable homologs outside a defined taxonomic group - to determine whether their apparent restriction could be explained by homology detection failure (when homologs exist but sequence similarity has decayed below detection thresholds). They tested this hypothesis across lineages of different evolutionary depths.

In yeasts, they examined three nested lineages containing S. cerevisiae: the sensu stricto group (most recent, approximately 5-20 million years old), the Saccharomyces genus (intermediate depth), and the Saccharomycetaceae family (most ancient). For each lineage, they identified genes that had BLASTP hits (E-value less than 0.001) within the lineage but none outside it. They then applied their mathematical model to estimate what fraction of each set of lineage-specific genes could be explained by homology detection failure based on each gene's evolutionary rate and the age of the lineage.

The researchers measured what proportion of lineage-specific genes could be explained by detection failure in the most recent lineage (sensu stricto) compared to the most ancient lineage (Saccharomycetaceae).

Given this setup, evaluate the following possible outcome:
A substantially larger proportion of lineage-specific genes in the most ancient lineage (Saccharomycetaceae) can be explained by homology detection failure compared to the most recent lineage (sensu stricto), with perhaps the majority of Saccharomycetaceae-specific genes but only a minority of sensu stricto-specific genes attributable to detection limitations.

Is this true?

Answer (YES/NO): NO